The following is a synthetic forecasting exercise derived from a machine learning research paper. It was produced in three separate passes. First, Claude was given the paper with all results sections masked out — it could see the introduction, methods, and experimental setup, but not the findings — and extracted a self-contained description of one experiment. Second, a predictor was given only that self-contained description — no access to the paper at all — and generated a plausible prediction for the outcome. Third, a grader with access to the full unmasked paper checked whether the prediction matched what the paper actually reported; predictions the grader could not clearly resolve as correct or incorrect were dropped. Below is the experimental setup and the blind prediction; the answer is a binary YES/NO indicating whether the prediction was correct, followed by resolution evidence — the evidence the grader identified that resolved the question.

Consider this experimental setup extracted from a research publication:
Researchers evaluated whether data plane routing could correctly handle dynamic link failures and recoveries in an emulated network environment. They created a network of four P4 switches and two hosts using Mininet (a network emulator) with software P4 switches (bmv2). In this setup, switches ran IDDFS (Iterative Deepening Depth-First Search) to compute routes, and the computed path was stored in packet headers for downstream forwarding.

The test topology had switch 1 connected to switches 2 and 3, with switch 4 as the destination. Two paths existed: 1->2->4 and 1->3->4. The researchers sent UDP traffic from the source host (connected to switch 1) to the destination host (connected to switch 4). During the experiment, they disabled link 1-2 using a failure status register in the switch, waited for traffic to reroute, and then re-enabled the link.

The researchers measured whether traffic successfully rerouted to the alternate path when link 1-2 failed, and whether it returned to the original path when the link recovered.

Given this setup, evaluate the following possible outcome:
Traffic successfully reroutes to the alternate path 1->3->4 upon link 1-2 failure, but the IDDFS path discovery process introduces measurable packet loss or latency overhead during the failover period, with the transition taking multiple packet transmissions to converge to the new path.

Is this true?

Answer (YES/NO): NO